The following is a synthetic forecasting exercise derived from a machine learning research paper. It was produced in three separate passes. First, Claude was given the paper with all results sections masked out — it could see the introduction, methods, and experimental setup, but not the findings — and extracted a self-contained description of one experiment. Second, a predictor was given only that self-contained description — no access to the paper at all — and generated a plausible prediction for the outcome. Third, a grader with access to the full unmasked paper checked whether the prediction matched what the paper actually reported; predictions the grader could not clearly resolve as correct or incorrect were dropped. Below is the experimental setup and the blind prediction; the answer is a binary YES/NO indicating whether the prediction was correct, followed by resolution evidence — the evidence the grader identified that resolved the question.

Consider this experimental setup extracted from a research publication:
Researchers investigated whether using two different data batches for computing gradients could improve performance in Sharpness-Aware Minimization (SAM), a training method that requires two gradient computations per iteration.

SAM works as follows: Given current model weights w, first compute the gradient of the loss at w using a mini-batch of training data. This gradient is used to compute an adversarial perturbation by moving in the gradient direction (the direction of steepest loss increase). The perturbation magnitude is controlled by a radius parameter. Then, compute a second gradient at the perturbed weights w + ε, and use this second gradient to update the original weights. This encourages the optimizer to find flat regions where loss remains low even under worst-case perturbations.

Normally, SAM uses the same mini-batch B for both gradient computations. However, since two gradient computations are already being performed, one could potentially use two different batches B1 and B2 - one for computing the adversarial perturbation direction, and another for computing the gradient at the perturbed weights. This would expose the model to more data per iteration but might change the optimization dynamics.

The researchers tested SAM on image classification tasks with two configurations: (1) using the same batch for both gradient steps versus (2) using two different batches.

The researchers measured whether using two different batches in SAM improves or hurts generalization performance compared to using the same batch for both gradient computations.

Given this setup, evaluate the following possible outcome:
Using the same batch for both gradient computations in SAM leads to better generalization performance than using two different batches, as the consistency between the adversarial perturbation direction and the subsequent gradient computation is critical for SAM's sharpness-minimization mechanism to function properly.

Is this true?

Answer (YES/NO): YES